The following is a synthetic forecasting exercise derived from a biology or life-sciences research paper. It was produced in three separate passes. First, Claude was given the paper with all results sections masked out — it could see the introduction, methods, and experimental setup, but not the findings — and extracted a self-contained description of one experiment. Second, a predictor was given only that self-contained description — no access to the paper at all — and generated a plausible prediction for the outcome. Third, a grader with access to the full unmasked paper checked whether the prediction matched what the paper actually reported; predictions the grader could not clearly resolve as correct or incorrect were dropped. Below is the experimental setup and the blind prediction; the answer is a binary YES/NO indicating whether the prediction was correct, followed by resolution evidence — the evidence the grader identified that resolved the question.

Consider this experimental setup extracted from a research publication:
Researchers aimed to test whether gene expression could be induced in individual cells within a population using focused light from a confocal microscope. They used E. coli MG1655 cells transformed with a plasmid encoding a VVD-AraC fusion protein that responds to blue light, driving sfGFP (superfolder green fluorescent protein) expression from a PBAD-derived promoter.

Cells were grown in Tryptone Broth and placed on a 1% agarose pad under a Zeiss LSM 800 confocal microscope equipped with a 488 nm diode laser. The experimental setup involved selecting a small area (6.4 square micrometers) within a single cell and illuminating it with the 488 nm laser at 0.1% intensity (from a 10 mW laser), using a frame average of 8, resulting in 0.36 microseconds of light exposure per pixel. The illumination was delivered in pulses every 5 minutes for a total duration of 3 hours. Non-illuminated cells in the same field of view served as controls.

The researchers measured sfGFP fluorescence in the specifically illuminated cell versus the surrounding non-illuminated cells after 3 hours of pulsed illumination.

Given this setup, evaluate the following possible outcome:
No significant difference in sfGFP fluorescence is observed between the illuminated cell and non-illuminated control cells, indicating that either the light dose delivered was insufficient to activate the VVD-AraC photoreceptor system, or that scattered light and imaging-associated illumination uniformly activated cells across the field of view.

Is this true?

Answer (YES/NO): NO